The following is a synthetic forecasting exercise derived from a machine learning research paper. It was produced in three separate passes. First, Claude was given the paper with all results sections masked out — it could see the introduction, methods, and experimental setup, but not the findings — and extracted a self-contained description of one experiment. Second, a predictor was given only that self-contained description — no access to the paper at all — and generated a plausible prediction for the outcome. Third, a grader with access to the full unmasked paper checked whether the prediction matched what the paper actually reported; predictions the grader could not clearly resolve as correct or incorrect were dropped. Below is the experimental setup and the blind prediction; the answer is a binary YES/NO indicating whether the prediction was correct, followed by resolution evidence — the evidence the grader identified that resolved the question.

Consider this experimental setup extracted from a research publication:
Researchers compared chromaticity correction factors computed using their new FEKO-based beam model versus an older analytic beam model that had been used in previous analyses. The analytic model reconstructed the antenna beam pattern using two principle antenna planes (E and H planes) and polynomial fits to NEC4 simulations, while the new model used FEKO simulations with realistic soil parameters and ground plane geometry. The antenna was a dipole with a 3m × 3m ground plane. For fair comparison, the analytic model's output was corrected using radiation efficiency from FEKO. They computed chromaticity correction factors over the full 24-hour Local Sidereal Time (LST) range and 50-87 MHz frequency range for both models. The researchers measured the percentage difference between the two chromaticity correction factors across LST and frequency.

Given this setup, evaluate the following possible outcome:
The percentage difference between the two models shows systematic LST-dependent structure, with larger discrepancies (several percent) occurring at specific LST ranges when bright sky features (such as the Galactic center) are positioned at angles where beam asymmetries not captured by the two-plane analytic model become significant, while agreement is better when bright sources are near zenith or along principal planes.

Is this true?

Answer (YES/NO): YES